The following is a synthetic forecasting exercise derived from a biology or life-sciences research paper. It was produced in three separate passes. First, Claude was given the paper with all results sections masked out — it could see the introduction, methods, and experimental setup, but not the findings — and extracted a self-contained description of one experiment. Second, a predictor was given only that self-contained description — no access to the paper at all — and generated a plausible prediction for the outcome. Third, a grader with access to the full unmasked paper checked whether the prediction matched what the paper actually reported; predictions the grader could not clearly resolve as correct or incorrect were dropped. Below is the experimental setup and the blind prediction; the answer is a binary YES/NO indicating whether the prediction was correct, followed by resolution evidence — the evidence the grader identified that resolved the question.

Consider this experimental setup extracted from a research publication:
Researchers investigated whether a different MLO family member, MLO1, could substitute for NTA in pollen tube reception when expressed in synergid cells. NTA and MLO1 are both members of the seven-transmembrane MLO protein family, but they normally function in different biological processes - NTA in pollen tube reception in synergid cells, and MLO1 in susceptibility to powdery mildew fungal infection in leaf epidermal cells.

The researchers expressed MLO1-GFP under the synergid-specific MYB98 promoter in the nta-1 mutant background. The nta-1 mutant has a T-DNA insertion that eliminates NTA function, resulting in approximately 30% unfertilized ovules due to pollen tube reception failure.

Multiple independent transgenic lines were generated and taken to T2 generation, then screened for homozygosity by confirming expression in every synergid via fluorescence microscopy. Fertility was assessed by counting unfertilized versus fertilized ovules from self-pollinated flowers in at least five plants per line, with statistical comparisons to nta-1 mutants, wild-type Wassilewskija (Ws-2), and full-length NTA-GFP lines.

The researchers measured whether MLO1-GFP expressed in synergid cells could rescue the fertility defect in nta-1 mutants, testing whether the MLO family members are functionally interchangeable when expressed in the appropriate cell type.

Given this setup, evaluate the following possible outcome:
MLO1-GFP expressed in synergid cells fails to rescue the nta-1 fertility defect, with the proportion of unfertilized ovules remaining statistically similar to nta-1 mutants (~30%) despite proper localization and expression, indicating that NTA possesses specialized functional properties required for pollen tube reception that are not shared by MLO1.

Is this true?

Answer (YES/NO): NO